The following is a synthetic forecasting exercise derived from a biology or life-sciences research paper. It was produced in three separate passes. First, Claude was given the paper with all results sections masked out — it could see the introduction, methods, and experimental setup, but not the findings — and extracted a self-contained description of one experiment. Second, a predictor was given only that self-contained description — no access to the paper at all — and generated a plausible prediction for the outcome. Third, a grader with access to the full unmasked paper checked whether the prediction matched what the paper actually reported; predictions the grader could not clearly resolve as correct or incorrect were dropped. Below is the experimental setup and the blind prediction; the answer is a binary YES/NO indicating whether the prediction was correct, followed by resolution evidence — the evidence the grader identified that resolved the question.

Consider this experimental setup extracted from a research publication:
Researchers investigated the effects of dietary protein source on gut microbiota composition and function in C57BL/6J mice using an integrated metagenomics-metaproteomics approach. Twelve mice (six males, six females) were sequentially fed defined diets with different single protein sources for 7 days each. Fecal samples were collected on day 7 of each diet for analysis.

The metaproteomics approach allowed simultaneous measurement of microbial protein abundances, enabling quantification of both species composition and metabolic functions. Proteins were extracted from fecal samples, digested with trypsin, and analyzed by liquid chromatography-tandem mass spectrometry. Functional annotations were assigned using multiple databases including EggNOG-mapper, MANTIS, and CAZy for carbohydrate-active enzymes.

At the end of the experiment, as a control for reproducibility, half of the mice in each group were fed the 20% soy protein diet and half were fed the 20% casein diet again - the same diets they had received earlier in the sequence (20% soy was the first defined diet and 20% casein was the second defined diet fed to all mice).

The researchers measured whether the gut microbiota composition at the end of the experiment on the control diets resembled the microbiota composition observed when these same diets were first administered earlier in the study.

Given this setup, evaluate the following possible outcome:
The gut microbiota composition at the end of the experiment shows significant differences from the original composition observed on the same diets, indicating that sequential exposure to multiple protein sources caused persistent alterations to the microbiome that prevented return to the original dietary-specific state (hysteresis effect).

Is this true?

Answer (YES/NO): NO